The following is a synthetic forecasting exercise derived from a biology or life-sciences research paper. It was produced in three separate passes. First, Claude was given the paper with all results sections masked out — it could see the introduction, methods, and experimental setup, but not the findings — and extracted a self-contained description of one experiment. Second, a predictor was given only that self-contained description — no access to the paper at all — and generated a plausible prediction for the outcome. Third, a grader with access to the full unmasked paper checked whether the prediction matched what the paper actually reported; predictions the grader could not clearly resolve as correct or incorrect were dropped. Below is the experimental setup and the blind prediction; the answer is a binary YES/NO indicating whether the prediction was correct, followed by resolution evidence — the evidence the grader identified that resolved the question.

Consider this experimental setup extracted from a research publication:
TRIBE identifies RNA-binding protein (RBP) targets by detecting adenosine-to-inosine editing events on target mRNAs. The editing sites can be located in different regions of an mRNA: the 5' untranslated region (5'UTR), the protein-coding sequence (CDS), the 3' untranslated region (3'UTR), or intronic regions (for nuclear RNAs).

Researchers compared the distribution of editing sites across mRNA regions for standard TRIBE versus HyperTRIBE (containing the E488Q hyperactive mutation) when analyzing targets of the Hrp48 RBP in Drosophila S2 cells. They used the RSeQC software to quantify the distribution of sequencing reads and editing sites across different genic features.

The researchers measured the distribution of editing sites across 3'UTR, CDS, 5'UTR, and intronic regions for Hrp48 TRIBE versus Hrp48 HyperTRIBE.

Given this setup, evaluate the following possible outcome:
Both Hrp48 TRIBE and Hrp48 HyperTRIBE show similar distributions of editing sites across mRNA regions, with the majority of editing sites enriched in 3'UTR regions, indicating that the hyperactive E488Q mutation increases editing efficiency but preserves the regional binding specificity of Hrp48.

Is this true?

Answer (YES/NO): NO